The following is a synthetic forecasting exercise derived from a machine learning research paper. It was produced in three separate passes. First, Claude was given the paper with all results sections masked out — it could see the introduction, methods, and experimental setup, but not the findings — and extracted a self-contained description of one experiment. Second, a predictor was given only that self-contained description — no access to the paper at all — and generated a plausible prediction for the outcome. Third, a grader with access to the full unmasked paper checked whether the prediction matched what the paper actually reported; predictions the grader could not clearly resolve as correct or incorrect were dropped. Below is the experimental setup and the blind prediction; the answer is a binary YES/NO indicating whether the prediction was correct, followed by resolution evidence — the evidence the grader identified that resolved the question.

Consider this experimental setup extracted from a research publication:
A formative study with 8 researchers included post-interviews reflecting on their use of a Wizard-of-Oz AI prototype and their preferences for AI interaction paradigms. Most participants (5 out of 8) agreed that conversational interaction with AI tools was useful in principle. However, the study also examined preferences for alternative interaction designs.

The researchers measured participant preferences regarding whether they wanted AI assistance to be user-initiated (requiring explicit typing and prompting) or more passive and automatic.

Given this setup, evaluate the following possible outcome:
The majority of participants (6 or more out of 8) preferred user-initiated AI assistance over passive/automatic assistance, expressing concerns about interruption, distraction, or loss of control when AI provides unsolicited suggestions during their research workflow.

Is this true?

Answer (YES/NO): NO